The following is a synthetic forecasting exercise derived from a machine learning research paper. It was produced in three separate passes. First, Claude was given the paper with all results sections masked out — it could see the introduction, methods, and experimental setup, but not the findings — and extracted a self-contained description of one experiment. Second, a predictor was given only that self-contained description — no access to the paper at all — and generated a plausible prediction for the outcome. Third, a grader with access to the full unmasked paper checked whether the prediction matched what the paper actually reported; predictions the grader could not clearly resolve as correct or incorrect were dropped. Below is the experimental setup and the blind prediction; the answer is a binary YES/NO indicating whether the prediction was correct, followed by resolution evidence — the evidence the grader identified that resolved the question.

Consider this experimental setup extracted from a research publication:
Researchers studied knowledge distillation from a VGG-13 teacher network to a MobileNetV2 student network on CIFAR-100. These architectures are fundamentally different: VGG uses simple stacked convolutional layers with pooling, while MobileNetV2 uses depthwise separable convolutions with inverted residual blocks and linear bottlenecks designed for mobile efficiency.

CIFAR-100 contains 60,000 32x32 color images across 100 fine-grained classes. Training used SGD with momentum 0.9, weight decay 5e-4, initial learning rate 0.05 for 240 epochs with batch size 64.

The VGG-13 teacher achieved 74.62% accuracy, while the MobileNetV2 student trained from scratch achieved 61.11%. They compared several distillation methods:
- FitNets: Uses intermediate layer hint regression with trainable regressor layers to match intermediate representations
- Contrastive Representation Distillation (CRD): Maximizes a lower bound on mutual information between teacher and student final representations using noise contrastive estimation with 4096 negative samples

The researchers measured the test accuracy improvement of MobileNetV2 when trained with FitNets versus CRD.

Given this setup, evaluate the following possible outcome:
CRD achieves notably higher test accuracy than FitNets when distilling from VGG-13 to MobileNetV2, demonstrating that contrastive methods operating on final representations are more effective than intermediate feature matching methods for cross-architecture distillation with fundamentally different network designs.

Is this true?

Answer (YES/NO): YES